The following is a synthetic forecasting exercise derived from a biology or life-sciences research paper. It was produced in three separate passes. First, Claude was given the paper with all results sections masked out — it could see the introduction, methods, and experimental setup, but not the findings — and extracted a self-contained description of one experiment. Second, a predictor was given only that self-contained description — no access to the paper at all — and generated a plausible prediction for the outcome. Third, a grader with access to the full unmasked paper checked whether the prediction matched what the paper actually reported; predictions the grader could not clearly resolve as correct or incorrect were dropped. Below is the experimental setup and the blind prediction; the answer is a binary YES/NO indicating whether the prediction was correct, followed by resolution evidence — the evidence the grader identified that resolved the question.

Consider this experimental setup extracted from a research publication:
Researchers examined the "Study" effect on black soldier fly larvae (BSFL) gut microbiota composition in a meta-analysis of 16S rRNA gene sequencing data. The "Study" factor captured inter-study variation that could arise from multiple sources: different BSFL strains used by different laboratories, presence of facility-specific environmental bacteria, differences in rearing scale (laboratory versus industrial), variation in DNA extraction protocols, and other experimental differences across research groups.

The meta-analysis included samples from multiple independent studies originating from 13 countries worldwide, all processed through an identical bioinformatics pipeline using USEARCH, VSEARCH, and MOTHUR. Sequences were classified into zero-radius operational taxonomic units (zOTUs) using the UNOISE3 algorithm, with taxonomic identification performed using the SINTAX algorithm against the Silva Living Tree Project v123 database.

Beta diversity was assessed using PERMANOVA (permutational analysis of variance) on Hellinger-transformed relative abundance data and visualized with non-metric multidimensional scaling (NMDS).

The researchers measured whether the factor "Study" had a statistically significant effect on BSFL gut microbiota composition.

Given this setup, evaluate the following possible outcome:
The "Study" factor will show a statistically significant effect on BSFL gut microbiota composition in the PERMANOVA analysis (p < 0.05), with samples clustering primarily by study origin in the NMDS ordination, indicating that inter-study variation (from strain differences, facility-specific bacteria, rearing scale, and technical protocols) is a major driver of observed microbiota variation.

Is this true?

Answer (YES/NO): NO